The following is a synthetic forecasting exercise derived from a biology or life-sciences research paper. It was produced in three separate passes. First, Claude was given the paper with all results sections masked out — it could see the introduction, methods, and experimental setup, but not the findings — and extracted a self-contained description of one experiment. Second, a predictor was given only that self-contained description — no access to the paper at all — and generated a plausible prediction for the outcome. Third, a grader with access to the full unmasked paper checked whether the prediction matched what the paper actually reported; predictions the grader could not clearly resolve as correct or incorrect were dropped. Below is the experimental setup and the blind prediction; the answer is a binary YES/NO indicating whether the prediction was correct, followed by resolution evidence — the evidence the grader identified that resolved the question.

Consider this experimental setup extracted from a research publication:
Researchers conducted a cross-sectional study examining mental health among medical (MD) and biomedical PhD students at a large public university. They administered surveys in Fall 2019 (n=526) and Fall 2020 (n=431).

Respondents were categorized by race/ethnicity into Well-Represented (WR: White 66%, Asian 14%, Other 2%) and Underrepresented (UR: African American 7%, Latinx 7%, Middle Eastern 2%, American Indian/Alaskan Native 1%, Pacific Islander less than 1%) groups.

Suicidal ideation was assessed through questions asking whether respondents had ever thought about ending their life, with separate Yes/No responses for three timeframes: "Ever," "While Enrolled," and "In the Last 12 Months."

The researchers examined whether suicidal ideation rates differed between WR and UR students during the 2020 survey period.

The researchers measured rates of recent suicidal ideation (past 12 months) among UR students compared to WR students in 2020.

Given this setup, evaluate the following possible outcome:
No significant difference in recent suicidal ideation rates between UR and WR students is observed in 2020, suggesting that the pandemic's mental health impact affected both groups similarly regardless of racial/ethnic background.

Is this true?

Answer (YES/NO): NO